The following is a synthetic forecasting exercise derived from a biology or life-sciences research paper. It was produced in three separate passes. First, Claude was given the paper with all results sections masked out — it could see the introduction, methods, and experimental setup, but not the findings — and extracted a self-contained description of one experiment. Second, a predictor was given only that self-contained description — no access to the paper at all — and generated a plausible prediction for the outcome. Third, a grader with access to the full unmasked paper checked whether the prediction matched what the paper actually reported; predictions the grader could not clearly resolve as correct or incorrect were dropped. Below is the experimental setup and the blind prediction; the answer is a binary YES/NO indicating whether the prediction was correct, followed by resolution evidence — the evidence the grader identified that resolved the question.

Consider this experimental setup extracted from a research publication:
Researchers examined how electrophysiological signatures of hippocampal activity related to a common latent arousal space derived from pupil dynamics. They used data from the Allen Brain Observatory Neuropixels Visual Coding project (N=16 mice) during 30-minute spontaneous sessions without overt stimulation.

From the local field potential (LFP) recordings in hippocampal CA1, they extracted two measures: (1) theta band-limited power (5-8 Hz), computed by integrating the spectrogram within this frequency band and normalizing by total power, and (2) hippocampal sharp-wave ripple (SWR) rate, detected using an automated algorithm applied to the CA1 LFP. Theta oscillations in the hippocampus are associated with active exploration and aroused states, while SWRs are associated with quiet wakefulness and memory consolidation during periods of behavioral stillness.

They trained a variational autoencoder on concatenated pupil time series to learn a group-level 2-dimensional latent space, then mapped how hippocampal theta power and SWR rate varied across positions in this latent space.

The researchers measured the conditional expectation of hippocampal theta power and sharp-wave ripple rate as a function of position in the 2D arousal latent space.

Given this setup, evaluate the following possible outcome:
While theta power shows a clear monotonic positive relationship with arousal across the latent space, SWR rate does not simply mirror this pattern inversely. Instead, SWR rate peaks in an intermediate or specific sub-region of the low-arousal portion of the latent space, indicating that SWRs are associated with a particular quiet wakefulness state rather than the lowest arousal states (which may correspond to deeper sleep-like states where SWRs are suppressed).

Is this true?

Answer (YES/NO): NO